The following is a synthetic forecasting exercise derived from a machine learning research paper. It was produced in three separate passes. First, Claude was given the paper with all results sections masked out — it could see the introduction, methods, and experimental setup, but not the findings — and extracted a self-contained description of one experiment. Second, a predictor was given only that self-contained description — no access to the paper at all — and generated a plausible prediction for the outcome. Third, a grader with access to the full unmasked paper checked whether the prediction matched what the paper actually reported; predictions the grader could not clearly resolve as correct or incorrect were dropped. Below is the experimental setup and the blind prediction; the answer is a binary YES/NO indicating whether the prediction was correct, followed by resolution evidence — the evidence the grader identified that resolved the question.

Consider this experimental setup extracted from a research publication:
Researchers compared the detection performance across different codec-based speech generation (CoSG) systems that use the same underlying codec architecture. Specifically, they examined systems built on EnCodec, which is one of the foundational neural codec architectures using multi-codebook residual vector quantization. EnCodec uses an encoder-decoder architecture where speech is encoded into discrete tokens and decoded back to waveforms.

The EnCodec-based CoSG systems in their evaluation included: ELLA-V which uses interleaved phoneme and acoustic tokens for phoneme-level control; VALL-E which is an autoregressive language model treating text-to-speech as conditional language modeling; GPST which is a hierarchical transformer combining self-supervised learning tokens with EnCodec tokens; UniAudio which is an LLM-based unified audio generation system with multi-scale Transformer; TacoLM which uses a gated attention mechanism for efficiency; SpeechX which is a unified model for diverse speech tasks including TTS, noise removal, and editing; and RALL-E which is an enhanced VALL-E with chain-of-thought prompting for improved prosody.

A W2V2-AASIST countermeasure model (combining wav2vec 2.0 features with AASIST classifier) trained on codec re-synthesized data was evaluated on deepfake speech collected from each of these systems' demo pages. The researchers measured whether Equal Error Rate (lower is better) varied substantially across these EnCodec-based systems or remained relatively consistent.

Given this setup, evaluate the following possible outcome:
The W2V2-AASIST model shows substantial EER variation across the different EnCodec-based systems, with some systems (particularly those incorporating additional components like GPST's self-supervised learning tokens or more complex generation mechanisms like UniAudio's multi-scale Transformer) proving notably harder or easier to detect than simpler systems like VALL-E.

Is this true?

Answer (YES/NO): NO